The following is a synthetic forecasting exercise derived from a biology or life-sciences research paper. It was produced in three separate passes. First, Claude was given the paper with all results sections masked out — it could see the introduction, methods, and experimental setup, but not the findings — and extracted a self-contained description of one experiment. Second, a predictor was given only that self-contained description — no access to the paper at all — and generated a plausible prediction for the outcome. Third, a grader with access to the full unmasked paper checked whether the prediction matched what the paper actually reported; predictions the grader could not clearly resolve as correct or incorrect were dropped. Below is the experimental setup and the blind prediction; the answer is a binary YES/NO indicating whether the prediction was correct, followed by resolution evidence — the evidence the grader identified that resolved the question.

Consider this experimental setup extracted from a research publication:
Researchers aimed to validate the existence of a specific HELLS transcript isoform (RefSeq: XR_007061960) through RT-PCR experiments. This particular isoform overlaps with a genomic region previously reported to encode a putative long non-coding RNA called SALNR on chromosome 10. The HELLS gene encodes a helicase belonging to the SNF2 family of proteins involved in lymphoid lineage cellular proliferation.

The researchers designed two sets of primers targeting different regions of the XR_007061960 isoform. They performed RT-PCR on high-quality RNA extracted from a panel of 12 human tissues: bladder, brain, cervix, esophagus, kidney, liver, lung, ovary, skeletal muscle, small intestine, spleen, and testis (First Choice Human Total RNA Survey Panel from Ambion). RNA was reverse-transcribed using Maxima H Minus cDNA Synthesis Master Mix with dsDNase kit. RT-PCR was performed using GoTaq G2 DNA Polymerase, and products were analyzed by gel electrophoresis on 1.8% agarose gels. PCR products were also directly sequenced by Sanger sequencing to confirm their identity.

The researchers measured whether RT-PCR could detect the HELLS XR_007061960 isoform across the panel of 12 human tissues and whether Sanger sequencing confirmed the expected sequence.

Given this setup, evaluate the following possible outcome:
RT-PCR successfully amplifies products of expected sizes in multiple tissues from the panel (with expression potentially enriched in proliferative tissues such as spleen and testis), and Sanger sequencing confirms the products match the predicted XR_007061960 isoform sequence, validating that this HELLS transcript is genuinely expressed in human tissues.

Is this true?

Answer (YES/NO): YES